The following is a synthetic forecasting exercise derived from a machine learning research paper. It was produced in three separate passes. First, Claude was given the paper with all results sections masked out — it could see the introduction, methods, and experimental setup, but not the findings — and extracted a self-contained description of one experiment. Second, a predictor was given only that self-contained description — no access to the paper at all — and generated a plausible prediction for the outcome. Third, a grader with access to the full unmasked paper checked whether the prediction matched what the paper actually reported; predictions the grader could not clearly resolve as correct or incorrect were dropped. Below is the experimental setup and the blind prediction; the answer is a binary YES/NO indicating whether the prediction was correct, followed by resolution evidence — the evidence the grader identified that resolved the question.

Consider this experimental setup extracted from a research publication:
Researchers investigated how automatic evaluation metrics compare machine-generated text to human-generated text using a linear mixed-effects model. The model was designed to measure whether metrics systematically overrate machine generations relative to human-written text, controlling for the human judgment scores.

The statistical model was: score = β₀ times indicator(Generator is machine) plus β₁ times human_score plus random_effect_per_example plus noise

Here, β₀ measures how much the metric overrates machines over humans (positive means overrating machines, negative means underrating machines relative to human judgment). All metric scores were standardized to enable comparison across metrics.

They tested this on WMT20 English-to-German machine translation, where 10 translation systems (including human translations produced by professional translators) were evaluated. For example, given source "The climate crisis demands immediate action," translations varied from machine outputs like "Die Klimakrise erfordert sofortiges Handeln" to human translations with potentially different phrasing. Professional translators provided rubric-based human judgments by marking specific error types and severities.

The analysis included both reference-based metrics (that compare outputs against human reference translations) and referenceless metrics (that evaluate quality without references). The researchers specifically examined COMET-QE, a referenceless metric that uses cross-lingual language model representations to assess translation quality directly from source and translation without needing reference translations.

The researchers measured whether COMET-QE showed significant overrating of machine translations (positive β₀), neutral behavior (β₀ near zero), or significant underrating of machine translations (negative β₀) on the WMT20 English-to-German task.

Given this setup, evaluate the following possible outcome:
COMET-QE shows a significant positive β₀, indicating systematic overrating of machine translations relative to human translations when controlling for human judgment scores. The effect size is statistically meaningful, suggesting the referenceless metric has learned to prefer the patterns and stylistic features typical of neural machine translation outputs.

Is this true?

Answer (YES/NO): NO